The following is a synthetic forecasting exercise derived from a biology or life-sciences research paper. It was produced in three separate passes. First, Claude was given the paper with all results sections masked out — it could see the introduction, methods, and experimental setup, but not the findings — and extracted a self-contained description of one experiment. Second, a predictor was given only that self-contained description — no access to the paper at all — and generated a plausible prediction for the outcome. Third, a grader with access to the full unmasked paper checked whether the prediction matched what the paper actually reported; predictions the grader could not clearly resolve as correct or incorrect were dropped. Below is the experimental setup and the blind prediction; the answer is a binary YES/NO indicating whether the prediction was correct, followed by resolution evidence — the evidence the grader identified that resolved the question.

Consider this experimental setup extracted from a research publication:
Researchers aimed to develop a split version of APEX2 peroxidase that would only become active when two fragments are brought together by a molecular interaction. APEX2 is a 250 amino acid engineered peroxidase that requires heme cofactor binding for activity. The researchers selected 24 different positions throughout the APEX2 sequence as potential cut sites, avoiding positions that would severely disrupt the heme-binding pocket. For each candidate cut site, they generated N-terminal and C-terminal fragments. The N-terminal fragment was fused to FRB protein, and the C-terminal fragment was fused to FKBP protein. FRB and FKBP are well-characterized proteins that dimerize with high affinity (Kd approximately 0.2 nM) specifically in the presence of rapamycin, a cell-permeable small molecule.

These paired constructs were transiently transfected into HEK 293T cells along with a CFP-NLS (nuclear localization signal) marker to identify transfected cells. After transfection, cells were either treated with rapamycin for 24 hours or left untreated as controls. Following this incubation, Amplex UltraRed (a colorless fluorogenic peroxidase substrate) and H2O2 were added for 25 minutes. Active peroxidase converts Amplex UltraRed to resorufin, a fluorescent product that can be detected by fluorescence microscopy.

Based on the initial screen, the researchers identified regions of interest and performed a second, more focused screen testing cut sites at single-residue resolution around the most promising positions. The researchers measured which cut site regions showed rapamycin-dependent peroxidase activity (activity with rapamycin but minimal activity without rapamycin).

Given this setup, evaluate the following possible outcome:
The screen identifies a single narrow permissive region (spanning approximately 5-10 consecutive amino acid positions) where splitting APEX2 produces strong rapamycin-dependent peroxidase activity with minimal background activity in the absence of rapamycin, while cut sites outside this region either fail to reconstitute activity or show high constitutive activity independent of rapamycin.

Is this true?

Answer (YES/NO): NO